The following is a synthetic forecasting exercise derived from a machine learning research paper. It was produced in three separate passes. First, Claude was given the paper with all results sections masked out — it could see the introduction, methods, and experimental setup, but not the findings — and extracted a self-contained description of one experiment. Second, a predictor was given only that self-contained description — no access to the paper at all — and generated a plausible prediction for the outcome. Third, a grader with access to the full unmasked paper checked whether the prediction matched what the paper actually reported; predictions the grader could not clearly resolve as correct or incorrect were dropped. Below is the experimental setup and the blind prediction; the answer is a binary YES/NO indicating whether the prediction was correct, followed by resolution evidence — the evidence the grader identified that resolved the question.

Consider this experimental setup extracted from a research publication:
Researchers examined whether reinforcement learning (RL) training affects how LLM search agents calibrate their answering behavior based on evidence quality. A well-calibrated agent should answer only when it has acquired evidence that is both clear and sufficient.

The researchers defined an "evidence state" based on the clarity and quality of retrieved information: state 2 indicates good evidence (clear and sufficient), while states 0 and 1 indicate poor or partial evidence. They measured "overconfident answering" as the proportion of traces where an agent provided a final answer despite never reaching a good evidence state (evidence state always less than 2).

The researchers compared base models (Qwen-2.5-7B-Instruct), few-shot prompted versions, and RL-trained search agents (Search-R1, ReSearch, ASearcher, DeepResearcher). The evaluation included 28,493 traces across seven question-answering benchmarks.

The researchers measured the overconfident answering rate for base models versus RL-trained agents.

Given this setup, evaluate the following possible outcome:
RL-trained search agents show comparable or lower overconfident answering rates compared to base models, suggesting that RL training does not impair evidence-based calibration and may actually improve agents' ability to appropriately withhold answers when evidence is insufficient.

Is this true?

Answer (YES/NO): YES